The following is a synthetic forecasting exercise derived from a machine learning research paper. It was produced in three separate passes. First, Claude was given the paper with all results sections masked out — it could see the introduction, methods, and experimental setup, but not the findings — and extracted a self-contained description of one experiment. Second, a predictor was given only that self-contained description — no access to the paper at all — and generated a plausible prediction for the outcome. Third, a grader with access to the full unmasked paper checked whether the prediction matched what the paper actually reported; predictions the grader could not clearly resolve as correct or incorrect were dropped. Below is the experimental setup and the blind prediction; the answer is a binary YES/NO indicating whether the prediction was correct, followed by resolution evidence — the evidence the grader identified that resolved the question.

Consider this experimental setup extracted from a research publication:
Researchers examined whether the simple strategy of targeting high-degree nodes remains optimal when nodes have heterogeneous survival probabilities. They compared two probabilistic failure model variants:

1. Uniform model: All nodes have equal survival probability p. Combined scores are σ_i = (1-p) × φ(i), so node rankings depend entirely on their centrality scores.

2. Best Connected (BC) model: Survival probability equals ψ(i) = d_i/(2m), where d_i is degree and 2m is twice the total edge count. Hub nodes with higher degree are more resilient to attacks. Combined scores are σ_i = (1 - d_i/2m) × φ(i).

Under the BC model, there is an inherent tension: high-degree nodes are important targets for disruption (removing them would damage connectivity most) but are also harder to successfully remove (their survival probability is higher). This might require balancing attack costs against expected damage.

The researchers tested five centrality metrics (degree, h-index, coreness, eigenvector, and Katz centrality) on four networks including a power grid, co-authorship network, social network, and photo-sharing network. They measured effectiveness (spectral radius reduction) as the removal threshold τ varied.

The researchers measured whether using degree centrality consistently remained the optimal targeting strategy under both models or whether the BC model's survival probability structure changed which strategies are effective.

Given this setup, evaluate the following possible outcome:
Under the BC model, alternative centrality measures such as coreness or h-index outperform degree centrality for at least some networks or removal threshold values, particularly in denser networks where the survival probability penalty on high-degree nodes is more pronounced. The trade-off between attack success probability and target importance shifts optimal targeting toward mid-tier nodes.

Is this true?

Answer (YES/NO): NO